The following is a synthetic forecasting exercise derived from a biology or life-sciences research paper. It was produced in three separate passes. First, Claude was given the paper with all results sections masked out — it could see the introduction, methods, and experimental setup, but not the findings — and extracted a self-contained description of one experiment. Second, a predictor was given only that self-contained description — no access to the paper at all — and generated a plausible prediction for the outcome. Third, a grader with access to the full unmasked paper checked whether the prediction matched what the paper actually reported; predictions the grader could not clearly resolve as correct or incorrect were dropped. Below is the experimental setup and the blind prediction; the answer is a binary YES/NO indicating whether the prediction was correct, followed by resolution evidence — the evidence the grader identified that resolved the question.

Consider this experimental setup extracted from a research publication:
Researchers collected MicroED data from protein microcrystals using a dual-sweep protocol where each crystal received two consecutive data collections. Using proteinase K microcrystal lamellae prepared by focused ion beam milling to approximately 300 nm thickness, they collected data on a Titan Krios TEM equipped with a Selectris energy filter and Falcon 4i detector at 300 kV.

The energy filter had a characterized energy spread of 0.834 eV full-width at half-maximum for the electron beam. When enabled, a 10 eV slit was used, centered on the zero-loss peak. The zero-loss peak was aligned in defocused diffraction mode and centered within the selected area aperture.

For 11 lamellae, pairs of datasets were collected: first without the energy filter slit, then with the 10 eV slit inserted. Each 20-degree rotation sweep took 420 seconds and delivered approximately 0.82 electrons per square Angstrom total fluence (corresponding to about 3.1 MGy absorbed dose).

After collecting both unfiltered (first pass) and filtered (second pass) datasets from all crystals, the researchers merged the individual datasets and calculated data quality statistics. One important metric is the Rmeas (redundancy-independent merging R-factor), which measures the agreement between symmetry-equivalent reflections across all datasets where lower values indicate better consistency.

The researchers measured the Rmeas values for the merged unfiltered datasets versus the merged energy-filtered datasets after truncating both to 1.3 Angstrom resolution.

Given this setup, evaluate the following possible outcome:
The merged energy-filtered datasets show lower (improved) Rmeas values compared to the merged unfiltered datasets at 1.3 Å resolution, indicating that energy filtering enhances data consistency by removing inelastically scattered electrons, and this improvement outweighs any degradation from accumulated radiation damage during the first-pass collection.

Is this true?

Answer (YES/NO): YES